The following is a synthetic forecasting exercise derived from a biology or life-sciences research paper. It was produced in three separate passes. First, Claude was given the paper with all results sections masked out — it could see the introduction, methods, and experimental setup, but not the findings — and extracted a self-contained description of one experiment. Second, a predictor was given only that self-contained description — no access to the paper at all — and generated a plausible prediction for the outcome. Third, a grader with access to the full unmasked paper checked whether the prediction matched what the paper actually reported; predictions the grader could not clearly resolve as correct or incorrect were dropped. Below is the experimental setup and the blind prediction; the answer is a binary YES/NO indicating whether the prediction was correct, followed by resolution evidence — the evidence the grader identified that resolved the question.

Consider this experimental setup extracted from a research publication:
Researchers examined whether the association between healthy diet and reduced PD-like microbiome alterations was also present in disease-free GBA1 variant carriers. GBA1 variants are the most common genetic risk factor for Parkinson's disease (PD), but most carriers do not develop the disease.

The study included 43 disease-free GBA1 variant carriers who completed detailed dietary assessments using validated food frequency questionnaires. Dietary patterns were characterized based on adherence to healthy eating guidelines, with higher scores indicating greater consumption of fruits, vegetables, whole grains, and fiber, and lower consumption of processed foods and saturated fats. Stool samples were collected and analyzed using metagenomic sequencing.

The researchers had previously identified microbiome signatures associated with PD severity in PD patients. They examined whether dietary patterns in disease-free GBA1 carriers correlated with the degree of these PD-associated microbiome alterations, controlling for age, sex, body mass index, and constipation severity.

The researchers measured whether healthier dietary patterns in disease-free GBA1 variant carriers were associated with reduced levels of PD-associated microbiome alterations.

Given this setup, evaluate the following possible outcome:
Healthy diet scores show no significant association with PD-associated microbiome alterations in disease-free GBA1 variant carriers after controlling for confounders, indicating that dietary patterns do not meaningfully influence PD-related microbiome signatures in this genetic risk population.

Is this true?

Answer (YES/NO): NO